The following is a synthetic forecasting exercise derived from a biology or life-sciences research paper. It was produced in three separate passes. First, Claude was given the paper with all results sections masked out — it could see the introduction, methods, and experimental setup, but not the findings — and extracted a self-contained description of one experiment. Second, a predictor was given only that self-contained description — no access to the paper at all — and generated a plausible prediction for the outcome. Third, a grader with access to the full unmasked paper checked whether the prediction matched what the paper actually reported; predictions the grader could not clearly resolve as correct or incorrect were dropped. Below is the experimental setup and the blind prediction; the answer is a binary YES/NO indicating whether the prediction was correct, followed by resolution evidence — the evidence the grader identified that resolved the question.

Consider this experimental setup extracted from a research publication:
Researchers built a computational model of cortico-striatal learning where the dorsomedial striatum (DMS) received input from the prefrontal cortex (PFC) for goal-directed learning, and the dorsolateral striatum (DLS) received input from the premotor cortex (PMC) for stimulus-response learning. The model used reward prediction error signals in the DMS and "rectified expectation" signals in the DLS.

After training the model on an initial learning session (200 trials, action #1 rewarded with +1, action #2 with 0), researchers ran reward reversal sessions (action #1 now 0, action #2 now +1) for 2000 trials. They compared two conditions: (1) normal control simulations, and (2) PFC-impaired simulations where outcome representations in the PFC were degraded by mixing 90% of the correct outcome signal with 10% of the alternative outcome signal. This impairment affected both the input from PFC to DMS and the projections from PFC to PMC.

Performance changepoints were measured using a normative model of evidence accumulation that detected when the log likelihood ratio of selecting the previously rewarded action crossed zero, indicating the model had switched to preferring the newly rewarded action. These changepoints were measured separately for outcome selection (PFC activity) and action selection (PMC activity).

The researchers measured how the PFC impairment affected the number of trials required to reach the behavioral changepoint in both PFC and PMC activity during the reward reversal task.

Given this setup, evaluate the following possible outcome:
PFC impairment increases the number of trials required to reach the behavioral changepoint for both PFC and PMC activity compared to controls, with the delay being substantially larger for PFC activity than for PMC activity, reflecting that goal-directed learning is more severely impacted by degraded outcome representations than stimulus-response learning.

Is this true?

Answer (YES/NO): NO